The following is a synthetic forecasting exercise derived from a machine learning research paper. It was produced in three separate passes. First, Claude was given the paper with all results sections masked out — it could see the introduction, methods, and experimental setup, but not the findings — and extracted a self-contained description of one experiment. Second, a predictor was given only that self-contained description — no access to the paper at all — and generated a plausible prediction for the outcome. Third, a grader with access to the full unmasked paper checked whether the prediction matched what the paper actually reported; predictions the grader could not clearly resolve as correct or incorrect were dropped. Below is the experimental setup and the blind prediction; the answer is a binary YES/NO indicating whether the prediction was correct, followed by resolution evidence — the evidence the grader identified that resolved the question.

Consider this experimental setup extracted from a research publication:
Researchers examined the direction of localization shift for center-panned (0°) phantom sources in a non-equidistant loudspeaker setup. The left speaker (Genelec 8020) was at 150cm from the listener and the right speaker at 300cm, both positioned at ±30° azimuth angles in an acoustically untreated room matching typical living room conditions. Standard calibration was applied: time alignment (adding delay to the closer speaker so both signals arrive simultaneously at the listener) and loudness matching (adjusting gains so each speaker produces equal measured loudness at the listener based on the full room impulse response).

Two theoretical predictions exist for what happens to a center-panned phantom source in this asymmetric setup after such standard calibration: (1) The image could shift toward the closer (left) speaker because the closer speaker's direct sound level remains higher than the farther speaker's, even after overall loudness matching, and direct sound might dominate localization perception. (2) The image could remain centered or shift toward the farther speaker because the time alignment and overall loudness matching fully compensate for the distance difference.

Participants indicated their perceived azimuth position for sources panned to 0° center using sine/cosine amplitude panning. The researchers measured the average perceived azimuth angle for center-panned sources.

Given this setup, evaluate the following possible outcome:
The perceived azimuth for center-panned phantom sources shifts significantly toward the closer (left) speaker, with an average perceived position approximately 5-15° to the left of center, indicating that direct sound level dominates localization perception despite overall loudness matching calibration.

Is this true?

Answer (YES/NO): YES